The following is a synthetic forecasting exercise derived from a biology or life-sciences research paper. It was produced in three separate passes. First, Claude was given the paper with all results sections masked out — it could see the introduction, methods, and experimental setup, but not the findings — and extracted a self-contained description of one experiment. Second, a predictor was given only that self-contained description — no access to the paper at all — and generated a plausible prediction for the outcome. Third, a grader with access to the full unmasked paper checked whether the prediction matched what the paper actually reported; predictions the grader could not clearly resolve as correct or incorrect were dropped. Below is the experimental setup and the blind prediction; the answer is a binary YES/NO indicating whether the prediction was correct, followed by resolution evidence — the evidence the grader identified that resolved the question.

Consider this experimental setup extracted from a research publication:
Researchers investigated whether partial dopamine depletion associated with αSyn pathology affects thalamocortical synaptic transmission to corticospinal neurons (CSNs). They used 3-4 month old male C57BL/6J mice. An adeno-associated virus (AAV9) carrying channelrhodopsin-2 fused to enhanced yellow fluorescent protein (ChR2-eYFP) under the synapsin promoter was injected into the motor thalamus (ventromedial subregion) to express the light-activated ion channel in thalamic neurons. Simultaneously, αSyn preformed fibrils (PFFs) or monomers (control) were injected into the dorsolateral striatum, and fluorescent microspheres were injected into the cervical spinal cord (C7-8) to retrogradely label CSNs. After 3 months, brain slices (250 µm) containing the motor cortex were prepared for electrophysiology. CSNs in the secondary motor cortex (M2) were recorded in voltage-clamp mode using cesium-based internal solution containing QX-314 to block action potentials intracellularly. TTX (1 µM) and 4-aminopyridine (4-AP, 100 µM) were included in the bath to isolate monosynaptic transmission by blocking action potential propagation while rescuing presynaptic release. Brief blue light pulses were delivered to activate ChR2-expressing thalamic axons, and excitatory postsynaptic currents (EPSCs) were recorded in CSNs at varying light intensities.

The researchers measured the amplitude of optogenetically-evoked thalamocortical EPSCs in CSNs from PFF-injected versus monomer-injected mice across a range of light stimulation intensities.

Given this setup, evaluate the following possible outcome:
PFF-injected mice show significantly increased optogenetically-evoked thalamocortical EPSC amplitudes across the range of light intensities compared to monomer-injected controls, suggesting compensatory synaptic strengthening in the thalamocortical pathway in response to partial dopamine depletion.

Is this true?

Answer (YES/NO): NO